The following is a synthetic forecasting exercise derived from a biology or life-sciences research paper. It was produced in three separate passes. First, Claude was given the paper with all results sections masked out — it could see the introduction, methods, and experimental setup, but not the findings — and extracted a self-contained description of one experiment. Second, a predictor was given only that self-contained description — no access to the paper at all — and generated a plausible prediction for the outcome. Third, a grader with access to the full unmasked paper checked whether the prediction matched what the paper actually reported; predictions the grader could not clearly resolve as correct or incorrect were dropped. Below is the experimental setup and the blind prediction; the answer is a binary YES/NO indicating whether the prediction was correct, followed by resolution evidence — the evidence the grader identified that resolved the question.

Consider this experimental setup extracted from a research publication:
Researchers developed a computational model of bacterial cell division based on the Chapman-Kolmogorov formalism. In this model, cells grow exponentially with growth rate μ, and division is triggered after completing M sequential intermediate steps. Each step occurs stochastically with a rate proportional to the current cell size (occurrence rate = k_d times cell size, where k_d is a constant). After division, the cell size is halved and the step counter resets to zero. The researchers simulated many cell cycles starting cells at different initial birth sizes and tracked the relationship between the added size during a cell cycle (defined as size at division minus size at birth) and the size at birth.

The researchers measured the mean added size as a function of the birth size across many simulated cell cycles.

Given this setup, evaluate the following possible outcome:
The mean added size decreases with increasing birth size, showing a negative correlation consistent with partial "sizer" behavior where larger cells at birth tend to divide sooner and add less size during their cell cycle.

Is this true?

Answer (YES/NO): NO